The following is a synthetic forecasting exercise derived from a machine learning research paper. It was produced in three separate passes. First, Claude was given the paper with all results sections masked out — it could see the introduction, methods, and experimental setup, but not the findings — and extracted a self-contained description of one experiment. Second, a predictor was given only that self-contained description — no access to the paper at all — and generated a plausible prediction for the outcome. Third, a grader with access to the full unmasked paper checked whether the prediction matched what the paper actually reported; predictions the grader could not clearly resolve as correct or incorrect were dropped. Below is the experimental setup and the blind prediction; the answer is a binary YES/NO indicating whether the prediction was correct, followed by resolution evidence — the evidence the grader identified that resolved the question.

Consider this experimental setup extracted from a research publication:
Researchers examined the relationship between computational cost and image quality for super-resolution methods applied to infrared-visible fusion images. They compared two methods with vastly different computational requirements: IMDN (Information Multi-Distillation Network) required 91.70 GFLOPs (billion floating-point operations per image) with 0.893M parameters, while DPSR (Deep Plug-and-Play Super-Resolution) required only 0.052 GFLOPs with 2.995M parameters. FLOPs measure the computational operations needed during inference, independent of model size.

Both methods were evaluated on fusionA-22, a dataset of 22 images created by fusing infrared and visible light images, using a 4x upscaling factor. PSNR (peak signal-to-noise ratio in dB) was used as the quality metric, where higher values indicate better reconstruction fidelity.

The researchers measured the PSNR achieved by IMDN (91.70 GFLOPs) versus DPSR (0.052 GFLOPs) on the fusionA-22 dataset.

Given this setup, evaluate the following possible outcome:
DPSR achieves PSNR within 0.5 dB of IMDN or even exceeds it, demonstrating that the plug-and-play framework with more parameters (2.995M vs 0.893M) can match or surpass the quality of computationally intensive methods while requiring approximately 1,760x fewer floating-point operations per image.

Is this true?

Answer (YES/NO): YES